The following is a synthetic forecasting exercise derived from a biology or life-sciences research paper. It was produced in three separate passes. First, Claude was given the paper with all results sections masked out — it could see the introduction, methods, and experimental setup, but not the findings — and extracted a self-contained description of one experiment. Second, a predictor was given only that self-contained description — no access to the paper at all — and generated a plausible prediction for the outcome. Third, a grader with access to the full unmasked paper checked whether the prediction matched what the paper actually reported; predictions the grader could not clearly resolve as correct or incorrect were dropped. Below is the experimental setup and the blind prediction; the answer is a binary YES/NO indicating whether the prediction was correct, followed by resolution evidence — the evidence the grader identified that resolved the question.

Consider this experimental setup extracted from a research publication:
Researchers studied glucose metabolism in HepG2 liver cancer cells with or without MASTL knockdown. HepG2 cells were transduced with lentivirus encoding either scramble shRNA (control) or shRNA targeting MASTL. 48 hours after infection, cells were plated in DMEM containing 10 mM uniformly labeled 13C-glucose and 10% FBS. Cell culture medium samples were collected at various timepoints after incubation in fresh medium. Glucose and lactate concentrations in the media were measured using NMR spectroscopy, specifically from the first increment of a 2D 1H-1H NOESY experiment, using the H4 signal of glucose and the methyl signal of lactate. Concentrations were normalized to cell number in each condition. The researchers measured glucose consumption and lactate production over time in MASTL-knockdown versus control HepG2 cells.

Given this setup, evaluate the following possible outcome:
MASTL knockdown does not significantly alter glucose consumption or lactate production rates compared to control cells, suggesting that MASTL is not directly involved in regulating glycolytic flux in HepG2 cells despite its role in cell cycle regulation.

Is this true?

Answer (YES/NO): NO